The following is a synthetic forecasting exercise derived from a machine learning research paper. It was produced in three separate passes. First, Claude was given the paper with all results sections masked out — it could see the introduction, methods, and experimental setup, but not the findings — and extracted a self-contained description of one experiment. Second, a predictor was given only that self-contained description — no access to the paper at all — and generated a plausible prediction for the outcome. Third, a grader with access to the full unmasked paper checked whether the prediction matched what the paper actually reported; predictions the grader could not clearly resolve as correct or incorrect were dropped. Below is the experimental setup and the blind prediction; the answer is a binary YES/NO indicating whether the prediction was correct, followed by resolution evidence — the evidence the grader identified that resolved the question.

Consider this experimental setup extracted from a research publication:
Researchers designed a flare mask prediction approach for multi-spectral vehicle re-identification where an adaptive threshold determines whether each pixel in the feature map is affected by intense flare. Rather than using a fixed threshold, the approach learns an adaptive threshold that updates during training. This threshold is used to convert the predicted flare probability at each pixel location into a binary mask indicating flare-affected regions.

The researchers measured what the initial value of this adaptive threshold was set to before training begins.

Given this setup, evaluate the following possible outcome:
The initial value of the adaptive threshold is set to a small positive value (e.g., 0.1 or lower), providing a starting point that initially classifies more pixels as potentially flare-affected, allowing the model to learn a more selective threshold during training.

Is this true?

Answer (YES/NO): NO